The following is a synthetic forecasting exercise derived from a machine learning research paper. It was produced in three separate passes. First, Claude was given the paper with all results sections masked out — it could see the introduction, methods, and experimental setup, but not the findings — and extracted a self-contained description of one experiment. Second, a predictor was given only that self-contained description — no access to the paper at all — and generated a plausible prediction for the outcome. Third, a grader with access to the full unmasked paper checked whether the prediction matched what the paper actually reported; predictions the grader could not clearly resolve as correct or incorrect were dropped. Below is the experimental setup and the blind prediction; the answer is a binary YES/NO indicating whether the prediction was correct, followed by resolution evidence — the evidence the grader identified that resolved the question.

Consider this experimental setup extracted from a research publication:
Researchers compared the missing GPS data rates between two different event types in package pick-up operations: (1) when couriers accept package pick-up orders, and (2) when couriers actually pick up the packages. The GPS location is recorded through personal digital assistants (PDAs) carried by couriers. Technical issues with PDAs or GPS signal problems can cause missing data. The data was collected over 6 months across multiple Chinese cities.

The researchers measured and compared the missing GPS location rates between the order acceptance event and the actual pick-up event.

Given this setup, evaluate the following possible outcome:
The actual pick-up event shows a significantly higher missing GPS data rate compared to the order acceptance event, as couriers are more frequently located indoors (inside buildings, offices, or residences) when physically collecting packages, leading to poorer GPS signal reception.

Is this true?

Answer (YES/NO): NO